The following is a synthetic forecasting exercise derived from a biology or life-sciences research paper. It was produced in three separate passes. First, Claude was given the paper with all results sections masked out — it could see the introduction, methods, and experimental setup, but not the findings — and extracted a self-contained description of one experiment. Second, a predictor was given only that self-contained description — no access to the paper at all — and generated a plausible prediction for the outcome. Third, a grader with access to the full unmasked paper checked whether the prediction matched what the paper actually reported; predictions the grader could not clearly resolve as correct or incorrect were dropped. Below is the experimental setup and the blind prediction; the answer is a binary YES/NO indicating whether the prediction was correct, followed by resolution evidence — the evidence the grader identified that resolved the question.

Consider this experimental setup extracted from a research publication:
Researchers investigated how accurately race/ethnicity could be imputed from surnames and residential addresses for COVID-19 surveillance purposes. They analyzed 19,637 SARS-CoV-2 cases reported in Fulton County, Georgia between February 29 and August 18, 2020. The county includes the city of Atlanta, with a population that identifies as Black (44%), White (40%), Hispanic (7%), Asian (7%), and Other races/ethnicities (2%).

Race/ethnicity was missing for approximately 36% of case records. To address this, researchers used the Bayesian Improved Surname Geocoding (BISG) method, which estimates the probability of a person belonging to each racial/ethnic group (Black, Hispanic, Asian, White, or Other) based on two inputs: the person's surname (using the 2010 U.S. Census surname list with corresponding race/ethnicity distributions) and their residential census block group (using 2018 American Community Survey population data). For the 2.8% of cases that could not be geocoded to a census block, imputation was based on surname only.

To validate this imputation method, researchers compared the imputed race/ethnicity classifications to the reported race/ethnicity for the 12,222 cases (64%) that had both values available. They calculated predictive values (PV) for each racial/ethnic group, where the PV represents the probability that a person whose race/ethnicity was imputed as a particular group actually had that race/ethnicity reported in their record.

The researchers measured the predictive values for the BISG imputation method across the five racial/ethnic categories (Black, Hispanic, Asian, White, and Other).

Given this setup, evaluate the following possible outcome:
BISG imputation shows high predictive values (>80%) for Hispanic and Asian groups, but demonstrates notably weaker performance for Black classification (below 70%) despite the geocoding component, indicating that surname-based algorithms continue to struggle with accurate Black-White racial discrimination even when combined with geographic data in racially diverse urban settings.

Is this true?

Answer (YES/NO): NO